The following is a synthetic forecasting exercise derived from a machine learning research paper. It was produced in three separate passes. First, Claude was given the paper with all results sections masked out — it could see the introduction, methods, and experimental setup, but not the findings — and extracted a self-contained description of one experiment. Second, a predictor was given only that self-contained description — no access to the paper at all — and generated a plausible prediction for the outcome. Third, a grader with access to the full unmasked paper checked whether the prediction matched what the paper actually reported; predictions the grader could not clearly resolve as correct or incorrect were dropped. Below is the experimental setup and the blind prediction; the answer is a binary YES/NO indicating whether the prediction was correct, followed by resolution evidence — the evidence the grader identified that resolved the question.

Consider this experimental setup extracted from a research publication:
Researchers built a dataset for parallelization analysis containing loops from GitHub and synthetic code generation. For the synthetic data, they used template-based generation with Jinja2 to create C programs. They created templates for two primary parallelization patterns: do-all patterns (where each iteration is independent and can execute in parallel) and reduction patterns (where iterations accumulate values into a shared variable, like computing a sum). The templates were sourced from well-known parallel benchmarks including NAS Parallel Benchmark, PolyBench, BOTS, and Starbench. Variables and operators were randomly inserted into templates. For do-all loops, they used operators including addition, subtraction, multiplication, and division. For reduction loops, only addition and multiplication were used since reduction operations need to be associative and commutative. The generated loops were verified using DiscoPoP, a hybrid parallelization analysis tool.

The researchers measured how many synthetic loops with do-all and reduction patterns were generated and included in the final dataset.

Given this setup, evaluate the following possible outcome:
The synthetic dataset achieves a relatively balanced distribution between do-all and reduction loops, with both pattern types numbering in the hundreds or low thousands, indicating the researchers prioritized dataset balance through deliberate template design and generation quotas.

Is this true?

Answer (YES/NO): YES